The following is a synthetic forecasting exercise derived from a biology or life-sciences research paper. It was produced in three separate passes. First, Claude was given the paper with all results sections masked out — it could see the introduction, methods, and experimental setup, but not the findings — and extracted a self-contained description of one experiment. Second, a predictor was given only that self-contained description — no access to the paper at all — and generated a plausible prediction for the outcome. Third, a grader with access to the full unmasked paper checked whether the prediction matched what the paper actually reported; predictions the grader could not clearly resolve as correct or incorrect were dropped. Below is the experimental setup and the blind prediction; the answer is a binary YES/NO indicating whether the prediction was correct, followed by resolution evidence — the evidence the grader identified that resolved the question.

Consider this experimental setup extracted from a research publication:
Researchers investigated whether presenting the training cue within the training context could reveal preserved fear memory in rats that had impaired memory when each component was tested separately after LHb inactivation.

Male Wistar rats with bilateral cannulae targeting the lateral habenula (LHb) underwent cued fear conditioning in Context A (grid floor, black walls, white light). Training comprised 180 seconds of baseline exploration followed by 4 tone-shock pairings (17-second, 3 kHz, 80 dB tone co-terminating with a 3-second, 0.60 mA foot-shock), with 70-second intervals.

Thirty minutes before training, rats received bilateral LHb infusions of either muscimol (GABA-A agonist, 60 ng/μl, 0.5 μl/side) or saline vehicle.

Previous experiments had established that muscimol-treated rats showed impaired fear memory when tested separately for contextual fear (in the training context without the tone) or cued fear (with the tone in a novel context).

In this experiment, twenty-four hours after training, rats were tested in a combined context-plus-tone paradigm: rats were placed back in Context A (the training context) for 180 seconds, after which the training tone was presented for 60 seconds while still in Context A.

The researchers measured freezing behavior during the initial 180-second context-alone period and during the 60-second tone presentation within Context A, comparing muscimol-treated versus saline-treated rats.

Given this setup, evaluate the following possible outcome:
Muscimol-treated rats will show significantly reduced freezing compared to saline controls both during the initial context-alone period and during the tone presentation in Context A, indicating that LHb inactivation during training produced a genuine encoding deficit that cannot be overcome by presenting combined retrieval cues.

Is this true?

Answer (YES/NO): NO